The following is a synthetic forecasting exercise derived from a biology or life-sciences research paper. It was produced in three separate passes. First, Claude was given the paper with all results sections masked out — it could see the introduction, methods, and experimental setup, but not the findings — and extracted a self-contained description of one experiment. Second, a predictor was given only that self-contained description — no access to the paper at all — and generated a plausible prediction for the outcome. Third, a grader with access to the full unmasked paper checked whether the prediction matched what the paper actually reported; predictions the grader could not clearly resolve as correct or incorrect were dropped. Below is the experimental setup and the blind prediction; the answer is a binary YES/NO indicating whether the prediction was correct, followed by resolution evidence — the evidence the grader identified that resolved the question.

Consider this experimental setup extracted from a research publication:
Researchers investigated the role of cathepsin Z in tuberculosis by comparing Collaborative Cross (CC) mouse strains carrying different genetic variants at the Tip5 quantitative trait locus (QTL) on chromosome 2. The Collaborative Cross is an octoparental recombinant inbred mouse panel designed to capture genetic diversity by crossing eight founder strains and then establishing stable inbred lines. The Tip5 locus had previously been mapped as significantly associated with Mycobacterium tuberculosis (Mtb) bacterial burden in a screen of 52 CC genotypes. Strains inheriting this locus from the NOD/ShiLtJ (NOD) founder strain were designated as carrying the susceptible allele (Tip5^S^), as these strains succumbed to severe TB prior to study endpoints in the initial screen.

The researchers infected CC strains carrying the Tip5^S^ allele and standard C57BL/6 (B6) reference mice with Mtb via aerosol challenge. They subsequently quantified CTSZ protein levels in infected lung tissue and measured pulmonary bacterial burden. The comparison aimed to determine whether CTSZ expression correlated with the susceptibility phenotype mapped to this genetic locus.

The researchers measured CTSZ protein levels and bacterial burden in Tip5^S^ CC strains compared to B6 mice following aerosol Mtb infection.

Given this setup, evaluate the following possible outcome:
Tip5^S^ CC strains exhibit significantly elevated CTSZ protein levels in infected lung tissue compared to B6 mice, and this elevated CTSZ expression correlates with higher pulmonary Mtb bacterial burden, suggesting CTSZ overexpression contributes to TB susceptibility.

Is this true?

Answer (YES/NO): NO